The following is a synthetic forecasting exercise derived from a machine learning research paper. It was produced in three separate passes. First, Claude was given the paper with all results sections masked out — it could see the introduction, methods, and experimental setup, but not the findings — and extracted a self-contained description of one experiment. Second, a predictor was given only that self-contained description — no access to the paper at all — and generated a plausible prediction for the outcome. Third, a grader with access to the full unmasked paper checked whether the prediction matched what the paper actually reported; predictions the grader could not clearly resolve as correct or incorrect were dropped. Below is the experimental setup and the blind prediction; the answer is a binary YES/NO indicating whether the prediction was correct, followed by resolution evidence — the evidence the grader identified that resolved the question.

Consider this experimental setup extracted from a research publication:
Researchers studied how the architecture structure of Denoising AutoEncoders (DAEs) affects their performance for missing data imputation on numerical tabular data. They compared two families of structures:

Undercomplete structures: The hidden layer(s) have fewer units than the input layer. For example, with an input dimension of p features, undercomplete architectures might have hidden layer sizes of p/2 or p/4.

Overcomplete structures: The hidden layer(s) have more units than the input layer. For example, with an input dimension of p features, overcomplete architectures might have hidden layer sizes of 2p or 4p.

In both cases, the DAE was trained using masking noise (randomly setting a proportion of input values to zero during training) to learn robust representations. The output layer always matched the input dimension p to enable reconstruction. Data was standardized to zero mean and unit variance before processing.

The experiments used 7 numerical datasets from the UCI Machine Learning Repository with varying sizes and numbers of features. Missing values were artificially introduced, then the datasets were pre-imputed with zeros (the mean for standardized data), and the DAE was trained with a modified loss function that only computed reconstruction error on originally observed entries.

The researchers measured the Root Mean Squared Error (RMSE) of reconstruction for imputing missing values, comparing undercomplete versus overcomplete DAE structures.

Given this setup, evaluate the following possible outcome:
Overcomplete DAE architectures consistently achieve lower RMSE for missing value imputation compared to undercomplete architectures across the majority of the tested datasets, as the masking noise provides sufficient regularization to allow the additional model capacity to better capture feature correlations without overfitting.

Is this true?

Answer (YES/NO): YES